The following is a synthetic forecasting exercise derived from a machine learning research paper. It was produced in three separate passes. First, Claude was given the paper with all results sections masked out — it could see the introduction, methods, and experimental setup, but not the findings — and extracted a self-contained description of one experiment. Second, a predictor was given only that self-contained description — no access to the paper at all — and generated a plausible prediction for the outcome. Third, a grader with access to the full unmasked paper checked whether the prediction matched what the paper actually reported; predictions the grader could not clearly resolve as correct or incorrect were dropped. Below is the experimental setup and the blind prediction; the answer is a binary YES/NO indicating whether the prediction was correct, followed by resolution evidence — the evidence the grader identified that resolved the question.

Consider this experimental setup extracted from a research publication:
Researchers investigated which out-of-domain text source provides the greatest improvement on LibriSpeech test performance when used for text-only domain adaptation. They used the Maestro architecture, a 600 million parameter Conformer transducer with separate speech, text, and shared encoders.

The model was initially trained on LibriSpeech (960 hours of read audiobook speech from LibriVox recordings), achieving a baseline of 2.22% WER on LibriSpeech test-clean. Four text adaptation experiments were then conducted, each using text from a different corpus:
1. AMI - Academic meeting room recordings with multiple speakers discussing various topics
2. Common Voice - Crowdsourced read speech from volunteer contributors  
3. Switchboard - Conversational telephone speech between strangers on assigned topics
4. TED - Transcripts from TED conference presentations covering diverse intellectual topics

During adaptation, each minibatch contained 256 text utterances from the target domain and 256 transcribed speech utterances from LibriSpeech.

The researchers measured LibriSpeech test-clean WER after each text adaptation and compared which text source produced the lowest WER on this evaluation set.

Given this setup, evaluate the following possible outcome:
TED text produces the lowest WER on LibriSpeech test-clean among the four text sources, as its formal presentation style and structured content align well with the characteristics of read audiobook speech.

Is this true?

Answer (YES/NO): YES